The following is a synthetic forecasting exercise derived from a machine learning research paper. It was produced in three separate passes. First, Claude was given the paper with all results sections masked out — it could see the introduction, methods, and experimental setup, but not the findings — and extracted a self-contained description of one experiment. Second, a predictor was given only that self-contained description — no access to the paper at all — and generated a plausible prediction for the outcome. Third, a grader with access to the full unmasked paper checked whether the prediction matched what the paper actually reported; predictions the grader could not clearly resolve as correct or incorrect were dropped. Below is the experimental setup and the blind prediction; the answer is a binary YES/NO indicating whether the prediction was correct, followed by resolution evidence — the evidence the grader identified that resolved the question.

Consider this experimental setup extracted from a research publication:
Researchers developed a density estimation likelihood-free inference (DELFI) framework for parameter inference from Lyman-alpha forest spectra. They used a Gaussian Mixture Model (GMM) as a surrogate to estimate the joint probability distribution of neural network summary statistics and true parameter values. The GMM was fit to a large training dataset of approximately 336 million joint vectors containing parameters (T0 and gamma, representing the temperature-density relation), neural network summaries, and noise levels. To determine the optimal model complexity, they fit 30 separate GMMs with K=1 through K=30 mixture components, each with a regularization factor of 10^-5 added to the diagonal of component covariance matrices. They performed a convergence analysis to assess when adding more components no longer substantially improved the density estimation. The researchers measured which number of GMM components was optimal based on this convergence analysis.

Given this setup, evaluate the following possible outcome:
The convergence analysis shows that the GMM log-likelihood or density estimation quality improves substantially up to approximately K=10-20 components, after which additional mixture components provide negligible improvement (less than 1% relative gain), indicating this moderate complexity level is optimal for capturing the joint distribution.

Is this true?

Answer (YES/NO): NO